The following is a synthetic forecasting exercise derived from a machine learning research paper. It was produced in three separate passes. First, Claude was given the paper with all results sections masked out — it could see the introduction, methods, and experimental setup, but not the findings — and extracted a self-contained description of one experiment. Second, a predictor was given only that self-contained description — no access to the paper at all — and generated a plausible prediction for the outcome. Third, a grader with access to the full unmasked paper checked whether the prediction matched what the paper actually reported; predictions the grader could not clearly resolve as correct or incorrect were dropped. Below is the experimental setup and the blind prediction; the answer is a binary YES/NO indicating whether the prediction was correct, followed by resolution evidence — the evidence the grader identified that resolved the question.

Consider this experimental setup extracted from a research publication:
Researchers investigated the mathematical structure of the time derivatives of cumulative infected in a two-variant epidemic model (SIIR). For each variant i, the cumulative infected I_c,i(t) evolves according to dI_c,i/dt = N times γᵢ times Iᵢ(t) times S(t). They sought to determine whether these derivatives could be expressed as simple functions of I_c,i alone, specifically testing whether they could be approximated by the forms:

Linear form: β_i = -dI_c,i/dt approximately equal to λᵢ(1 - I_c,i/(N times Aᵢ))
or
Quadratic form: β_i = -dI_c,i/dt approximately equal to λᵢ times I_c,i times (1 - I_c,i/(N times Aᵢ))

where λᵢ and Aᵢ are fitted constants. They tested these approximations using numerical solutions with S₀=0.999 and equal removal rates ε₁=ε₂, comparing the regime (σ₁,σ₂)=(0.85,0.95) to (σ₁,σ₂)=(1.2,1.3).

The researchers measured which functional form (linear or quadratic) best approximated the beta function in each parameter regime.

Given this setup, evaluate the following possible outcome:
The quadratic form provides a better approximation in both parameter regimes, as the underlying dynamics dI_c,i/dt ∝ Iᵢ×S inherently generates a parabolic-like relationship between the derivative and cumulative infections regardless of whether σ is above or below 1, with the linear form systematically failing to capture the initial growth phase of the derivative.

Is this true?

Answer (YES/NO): NO